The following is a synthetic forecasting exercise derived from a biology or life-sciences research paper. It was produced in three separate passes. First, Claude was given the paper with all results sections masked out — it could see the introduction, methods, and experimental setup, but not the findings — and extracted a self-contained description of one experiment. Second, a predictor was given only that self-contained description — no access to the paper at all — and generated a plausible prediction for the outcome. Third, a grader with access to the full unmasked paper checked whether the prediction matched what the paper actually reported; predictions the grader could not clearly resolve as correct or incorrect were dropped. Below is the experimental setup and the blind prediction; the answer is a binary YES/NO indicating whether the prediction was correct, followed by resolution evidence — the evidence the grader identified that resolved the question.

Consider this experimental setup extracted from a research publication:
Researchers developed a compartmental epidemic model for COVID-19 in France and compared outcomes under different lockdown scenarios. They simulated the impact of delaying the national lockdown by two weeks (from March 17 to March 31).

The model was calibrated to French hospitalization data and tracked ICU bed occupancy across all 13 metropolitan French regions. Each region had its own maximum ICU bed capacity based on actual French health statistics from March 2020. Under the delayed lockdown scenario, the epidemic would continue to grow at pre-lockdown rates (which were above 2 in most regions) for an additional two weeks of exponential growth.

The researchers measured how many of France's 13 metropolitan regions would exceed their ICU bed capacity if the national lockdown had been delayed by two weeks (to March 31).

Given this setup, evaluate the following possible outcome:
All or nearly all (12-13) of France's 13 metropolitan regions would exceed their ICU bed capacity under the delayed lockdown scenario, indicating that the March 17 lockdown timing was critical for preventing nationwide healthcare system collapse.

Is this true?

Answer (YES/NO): YES